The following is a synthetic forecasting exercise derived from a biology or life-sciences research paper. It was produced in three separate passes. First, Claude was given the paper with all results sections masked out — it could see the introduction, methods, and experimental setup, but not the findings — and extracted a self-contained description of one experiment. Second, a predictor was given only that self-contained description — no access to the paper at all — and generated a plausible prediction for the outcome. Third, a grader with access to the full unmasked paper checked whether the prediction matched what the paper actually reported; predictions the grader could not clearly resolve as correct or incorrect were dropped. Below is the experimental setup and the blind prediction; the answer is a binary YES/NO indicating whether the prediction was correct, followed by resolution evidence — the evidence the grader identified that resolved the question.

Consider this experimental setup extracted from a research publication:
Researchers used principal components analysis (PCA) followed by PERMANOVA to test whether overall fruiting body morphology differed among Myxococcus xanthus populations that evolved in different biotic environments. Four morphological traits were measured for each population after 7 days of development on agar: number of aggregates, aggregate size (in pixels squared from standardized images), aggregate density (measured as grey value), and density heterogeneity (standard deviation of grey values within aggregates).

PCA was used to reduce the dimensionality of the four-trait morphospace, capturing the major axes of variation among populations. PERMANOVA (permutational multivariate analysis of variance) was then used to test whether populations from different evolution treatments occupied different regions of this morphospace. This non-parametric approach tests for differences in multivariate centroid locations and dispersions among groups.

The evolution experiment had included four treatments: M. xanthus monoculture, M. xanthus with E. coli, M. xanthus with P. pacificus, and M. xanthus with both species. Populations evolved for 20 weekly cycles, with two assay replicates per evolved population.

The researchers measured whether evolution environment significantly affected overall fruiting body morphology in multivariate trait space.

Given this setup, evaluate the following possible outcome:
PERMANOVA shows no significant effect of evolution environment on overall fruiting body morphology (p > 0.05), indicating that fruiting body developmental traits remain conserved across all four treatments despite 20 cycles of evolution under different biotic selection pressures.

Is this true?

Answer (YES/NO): NO